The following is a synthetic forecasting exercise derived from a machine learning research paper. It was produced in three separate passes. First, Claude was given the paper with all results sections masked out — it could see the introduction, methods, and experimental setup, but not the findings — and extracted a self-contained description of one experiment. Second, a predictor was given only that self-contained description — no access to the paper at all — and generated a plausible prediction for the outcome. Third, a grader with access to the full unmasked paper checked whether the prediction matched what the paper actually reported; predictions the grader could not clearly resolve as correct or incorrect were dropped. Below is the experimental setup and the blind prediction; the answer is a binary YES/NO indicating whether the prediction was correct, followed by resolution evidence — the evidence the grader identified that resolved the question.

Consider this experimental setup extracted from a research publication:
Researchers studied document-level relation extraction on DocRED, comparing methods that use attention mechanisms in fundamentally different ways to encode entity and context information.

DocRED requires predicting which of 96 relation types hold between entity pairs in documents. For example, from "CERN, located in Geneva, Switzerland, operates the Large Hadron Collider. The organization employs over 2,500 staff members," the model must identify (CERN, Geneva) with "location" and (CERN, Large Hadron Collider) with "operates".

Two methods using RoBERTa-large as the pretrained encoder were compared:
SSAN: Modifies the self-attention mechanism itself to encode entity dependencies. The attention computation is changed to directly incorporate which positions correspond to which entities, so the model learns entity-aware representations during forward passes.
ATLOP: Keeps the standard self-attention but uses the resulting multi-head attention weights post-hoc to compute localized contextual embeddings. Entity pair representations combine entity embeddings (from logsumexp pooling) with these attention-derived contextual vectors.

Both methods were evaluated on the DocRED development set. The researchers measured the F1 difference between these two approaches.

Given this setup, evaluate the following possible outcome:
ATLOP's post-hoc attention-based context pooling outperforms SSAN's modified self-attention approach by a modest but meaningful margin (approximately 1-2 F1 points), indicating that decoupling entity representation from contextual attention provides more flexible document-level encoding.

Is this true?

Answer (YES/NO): YES